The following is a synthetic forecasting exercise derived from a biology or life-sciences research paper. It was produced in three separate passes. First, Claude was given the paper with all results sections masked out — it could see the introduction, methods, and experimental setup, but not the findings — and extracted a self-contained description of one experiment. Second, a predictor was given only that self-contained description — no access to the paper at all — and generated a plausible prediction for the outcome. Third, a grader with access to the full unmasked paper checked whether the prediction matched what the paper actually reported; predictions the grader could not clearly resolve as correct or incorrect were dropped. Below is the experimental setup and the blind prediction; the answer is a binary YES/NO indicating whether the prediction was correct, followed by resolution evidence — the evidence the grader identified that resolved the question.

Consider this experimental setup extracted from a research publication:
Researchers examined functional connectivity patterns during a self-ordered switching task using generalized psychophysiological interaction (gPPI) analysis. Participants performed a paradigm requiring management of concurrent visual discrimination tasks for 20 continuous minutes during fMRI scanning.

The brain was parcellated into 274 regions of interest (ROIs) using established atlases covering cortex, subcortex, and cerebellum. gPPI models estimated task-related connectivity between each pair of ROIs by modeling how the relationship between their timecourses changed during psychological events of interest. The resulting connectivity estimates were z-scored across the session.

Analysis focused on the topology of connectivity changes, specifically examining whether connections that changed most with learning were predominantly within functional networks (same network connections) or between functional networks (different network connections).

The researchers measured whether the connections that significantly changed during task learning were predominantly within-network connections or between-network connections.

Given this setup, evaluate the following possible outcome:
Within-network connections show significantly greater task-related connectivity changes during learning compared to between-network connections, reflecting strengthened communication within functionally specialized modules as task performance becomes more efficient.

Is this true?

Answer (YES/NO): NO